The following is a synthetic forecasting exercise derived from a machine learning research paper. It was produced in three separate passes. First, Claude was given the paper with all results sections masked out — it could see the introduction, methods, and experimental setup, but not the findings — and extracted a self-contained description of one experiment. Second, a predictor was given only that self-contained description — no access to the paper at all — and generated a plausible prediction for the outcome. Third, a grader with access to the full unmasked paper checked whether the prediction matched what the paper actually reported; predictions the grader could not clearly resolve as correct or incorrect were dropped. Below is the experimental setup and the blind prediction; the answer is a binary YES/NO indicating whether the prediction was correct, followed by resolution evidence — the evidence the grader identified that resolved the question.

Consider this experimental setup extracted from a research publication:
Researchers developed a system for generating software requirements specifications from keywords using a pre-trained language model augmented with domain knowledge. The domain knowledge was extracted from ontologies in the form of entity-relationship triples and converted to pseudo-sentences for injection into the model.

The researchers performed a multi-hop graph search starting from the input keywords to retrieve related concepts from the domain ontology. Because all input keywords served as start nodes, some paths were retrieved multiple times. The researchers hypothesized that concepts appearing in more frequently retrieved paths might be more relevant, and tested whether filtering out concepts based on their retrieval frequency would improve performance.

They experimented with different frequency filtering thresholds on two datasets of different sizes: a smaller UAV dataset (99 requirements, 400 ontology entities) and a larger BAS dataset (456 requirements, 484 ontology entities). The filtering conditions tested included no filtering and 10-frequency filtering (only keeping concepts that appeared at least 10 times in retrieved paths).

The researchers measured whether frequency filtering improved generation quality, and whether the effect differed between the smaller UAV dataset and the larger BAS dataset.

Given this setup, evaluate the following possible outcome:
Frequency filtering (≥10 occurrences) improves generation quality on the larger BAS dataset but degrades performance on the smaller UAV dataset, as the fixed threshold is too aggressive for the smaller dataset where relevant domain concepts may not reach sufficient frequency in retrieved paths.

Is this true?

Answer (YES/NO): YES